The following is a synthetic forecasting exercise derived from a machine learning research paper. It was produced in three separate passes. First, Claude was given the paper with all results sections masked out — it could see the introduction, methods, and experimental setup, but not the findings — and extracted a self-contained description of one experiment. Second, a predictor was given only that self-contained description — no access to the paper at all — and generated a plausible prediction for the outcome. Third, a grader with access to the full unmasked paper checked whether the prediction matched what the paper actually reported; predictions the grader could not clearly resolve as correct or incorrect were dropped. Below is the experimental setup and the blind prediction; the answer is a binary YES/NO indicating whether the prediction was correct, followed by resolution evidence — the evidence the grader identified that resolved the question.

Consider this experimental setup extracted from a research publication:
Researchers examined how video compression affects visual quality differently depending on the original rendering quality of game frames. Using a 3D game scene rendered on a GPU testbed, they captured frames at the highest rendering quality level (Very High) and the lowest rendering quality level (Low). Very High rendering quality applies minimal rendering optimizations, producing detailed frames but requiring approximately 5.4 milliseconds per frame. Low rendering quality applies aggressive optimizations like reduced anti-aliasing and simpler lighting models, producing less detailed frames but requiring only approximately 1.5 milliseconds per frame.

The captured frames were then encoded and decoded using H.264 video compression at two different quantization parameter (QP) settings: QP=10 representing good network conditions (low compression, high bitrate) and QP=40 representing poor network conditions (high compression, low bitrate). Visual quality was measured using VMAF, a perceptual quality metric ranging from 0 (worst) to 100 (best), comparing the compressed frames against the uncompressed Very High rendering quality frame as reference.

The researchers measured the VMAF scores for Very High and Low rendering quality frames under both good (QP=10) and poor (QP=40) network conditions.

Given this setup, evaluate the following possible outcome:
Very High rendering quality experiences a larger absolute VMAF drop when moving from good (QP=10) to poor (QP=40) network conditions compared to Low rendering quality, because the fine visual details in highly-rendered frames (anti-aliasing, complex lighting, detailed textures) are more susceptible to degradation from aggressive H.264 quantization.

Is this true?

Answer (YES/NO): YES